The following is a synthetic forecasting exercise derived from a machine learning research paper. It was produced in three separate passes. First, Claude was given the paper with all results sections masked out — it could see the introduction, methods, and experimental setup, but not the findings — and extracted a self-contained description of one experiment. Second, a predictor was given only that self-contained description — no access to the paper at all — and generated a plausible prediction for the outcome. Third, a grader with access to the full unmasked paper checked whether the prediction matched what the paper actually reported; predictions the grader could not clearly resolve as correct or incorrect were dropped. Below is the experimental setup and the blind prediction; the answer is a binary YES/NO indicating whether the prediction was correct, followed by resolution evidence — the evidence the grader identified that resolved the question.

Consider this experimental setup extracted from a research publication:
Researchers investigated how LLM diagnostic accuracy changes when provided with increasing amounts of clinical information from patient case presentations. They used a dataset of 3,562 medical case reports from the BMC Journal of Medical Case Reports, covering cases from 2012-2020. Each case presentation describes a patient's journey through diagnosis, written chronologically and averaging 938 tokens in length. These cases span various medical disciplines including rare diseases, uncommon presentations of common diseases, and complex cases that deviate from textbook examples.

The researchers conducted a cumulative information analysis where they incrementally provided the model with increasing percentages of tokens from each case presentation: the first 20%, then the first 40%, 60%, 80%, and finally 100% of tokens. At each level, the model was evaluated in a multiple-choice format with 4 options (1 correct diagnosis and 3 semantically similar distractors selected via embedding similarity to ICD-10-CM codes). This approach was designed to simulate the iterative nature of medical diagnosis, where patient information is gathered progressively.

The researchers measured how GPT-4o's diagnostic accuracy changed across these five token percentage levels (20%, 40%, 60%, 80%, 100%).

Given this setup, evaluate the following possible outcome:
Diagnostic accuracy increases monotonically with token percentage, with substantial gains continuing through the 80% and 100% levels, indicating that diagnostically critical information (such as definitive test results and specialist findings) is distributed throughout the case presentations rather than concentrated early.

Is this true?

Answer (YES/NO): NO